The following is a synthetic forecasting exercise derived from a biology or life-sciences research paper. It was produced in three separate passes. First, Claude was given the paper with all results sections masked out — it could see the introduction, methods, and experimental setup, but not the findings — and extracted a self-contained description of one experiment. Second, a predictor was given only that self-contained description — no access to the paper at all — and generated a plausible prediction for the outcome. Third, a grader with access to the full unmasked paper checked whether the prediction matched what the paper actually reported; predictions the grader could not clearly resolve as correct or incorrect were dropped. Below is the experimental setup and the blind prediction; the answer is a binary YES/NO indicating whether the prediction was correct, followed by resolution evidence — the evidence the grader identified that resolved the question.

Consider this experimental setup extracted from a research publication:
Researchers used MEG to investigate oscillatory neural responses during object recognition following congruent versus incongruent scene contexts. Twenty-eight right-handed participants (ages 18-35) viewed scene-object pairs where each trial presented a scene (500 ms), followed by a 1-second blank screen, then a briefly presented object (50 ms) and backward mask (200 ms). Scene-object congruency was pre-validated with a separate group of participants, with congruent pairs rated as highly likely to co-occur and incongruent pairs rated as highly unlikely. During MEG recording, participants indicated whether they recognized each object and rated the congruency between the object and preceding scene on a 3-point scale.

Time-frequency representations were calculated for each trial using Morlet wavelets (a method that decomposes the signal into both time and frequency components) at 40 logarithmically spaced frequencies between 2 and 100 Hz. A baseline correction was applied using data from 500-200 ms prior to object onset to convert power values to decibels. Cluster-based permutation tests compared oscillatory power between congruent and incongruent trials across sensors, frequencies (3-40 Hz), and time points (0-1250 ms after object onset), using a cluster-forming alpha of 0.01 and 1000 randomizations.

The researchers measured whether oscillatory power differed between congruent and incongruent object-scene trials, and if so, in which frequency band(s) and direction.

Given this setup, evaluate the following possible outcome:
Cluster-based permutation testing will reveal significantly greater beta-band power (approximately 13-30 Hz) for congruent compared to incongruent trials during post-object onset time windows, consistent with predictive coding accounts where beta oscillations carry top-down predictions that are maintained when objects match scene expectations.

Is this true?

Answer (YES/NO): NO